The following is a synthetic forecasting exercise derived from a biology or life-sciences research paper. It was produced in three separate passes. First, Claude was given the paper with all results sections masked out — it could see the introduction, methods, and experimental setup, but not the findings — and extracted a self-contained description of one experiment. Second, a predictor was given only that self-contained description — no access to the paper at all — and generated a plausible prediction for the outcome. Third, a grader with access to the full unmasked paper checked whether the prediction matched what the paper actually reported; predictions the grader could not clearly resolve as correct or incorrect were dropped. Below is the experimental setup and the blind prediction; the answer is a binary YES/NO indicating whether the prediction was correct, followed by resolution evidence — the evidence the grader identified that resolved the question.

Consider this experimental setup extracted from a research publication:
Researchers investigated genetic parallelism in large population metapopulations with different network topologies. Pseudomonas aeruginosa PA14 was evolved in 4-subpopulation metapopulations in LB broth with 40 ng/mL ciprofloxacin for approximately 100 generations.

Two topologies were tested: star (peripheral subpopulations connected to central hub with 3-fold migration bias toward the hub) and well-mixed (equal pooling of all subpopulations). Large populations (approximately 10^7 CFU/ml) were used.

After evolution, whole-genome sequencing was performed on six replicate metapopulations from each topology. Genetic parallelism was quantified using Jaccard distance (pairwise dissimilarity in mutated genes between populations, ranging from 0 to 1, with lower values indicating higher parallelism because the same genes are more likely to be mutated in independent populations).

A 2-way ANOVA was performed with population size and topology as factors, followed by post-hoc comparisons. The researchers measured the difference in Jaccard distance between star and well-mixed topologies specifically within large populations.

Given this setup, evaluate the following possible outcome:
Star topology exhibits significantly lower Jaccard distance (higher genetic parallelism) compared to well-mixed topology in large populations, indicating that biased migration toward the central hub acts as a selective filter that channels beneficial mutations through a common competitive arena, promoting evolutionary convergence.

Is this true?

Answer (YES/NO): NO